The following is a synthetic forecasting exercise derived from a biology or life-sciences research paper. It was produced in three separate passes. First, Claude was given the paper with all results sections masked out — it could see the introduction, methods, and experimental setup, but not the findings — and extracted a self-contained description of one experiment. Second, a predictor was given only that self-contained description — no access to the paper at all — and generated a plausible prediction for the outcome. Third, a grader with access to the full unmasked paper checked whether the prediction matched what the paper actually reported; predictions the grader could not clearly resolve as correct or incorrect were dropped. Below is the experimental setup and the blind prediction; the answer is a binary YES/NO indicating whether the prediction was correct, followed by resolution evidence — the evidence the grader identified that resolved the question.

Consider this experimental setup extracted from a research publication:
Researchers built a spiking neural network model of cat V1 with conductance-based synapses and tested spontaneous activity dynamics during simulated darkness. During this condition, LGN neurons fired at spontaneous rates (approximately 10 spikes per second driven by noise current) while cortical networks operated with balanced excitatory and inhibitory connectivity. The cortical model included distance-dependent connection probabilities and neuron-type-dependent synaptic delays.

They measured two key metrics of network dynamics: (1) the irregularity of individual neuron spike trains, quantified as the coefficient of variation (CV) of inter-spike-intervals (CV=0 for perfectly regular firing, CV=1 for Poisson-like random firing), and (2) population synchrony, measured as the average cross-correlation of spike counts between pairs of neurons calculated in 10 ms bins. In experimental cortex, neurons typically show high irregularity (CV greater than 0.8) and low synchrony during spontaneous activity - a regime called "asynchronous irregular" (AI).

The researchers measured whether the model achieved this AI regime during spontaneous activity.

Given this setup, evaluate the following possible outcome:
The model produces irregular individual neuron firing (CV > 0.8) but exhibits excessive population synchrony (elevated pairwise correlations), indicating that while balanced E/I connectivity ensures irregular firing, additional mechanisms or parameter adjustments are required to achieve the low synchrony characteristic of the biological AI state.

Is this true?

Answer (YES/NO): NO